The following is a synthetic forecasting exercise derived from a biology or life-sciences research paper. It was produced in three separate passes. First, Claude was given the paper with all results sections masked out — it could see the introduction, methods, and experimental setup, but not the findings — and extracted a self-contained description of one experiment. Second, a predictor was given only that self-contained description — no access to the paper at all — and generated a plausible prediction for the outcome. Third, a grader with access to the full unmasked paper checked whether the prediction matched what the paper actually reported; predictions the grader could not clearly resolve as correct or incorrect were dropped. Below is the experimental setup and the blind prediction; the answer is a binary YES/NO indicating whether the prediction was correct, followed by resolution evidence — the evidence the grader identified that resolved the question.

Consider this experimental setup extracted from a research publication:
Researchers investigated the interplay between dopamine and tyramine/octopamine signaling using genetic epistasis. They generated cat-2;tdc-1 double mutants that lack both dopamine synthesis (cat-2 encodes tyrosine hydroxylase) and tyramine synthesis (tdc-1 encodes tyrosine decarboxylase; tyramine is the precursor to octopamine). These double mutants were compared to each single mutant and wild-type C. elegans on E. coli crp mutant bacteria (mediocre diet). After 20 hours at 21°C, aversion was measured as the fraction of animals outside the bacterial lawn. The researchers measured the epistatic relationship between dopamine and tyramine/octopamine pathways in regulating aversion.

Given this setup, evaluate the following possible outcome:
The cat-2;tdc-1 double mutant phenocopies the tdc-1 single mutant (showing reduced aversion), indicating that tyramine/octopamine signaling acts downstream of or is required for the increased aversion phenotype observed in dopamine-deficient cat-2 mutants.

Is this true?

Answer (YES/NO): NO